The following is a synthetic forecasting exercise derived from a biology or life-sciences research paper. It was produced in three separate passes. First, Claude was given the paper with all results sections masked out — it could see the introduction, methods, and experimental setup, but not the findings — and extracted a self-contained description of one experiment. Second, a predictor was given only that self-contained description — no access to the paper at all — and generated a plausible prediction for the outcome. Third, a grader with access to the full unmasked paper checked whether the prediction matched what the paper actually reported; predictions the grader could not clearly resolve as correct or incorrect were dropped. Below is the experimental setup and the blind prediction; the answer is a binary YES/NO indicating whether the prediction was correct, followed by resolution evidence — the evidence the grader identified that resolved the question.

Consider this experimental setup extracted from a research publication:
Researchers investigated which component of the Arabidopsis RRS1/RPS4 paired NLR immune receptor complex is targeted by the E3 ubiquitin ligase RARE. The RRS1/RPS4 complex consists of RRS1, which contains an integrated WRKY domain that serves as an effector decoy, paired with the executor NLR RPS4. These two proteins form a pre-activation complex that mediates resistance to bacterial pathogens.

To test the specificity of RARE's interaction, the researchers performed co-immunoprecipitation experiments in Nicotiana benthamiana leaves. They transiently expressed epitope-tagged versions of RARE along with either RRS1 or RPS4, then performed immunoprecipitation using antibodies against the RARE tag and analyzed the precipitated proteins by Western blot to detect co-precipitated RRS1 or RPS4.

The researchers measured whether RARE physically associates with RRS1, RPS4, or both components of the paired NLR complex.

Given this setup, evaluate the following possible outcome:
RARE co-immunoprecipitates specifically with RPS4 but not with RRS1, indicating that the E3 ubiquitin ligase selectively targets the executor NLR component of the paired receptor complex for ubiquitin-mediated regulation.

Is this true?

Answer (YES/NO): NO